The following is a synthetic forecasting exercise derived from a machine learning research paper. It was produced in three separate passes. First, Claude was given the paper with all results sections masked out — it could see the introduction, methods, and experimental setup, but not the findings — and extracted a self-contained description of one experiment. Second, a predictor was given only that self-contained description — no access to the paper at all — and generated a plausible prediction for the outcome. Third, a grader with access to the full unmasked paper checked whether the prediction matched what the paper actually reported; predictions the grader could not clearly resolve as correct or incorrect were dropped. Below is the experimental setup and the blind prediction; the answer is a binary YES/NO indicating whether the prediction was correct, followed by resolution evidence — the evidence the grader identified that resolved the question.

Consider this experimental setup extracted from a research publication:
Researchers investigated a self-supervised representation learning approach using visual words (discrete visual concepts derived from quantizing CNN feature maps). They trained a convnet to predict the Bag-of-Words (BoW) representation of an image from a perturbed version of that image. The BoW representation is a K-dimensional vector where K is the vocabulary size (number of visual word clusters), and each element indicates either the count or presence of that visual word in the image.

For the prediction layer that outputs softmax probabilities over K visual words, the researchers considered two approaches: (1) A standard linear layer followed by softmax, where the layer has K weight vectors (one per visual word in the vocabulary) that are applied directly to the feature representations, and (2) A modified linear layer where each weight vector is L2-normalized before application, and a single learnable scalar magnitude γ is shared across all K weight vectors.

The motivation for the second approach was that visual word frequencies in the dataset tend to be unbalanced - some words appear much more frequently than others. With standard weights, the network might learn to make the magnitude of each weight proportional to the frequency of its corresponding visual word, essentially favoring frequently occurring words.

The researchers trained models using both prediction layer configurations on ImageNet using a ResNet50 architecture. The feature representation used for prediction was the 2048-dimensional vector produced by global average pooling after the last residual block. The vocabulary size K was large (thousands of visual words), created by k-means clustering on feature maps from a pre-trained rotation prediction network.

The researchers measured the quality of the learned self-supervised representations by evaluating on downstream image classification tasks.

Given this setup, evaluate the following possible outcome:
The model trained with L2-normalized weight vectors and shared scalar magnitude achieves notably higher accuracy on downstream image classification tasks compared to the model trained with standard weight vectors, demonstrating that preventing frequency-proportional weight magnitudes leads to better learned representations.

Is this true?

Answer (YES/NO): YES